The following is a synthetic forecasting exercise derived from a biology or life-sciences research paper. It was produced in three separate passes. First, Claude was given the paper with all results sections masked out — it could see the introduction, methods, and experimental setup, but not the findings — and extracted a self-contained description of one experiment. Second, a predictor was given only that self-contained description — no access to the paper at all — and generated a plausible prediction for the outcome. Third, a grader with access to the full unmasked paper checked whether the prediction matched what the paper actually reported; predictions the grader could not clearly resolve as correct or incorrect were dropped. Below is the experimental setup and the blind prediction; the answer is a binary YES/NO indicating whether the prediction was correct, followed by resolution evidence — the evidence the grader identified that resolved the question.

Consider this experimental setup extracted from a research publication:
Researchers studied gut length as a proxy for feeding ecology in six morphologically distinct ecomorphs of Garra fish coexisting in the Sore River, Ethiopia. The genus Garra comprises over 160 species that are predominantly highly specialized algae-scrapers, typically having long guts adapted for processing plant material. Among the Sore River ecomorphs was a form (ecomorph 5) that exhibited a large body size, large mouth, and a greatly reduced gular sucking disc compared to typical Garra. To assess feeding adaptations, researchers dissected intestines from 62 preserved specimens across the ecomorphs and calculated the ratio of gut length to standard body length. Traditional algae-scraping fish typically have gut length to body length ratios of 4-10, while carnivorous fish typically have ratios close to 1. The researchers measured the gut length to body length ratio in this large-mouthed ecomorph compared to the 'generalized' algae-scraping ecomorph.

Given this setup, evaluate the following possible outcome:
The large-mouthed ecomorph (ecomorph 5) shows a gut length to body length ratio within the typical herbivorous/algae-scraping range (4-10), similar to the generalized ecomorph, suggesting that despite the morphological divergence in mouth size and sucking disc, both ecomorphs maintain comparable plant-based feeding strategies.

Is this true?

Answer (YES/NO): NO